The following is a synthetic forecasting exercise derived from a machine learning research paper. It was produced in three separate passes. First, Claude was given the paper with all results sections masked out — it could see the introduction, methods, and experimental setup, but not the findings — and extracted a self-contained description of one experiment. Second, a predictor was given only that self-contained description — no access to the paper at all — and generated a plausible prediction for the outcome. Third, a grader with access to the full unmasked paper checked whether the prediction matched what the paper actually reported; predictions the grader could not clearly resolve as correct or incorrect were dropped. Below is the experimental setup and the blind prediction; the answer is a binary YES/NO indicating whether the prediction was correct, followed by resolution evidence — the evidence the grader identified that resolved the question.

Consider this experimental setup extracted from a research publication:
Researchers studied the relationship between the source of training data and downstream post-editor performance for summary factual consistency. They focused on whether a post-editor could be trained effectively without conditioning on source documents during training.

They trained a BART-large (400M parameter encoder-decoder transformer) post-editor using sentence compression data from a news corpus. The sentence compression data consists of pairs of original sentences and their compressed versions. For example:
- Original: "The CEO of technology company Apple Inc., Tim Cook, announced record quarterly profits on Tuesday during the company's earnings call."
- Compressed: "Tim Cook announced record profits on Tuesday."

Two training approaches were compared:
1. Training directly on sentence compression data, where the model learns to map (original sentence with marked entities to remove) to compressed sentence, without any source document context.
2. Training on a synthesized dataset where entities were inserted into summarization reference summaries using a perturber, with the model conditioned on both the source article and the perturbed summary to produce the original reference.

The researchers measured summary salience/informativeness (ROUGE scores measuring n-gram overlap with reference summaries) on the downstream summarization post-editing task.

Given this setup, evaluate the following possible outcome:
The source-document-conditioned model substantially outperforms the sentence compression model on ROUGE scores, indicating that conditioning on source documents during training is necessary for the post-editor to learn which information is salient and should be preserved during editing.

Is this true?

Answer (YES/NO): YES